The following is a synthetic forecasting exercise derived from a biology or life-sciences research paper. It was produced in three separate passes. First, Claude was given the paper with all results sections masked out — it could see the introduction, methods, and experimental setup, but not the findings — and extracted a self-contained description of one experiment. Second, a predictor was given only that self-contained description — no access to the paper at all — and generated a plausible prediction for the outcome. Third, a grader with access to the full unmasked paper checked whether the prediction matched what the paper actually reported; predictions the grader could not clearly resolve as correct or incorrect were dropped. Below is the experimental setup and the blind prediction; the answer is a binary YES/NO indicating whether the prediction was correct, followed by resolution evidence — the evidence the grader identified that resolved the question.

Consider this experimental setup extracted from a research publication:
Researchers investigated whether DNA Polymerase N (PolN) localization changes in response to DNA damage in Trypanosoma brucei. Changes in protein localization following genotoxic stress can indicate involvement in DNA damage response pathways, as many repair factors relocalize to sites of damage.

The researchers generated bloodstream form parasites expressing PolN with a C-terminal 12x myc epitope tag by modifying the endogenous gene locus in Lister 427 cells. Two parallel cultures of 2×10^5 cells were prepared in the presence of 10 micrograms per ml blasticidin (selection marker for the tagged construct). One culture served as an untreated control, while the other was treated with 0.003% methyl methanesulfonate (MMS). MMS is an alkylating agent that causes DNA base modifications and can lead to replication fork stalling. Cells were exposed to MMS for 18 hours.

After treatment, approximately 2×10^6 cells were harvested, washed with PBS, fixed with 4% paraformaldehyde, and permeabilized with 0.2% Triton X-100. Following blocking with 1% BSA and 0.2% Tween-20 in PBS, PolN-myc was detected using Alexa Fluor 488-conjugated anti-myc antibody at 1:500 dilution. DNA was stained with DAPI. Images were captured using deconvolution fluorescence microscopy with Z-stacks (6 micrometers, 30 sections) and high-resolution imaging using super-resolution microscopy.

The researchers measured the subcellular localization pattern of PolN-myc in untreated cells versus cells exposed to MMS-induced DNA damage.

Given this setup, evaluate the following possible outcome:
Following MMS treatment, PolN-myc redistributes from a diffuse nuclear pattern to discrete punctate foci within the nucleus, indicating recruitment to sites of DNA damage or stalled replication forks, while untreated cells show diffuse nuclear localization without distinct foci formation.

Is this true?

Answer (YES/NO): NO